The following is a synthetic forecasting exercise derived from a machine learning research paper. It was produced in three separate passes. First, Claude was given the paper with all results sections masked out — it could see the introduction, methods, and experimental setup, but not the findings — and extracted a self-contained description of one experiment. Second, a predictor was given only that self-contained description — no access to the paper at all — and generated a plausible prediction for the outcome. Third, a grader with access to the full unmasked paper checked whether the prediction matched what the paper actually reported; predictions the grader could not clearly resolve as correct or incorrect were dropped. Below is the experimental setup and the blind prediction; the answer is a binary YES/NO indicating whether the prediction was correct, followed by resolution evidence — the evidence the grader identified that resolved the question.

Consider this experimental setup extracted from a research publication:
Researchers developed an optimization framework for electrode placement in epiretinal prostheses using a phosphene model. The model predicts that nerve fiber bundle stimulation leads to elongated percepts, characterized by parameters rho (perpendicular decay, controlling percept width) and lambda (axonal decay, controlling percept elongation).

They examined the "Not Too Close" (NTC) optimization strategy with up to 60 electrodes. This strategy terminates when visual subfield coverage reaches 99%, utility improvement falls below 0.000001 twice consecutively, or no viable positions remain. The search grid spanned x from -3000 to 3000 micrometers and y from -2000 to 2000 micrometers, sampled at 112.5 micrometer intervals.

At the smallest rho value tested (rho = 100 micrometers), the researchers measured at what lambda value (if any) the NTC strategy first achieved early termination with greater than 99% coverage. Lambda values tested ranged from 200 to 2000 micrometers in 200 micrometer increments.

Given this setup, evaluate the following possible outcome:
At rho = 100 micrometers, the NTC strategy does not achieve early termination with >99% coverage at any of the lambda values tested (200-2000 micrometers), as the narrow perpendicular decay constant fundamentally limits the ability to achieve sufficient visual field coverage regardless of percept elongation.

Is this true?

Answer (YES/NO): YES